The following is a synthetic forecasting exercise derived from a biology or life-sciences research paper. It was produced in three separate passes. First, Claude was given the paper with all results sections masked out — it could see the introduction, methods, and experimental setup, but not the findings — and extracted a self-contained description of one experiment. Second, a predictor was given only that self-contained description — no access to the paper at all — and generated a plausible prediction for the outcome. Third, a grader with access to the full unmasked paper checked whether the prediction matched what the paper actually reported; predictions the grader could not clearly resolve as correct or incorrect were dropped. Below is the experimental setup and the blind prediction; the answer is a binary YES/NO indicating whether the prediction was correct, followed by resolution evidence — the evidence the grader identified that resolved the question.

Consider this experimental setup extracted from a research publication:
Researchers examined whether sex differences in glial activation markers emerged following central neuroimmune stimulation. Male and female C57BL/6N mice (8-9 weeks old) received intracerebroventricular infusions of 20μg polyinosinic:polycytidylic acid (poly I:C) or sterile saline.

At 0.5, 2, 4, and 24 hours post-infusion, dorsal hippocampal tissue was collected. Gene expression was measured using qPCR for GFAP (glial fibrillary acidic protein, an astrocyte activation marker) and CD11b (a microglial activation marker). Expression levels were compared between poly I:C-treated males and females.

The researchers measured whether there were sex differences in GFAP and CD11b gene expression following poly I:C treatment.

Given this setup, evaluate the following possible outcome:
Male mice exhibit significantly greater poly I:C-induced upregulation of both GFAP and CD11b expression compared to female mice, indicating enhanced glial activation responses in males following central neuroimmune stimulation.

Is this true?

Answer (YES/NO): NO